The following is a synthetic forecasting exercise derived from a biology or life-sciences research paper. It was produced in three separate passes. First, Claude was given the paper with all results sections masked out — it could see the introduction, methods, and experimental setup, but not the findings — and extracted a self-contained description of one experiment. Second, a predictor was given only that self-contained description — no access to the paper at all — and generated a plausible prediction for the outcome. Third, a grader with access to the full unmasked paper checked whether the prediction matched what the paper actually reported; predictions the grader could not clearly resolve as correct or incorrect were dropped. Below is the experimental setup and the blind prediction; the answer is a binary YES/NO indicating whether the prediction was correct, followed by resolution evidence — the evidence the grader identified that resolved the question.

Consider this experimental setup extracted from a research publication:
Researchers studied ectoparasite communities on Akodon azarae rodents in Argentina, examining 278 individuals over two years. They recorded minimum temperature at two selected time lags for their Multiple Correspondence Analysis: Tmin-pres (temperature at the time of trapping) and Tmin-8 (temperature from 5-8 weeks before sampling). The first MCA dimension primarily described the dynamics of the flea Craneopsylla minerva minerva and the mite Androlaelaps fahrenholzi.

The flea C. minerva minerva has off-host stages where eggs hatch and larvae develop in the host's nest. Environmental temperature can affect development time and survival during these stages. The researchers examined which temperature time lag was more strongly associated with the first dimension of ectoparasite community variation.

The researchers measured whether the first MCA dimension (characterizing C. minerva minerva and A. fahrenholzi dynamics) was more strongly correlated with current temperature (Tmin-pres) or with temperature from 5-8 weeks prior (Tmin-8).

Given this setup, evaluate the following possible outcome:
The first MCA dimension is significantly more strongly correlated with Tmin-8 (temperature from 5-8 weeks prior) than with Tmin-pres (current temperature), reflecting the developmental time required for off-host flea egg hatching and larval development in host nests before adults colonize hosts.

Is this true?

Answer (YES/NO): YES